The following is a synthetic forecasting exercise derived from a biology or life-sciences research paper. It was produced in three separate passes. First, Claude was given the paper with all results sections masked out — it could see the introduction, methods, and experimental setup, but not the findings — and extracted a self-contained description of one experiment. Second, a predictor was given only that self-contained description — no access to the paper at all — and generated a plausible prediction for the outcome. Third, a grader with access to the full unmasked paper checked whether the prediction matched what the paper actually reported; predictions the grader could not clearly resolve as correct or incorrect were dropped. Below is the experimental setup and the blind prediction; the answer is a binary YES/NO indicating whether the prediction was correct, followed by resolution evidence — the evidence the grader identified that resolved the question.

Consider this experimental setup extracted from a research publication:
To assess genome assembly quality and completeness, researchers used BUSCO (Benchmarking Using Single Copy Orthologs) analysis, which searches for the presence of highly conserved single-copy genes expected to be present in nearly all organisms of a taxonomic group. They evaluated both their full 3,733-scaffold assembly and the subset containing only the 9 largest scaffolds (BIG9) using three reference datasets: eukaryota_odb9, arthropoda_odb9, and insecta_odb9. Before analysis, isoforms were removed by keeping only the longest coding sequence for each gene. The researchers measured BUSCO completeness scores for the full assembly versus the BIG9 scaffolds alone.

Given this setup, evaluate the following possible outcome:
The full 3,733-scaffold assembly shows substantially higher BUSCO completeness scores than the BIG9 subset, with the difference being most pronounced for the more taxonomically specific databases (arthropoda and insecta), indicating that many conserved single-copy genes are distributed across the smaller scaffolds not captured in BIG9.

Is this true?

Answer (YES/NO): NO